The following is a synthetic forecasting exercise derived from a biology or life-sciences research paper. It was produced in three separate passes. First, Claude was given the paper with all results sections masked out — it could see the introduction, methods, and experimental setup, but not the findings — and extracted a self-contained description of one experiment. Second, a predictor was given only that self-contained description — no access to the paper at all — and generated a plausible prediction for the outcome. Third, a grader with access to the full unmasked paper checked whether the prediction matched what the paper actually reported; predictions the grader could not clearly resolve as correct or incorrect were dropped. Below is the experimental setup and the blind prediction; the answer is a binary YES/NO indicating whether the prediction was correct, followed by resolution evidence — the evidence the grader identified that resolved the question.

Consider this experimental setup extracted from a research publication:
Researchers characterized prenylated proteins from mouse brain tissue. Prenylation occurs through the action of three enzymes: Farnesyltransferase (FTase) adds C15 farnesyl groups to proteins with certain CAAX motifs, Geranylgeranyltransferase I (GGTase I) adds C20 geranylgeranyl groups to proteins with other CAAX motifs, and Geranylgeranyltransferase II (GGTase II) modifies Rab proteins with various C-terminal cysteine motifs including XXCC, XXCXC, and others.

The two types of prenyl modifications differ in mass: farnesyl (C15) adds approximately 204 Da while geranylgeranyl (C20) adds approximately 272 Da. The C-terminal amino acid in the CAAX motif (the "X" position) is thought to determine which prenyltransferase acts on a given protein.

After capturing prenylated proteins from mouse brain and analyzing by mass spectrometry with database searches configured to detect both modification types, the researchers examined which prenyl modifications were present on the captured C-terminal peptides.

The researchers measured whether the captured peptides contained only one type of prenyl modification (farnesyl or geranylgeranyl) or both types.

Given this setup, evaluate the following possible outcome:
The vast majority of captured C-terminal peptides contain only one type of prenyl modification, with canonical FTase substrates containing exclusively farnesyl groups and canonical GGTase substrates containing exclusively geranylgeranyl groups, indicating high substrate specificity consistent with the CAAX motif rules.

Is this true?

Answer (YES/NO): NO